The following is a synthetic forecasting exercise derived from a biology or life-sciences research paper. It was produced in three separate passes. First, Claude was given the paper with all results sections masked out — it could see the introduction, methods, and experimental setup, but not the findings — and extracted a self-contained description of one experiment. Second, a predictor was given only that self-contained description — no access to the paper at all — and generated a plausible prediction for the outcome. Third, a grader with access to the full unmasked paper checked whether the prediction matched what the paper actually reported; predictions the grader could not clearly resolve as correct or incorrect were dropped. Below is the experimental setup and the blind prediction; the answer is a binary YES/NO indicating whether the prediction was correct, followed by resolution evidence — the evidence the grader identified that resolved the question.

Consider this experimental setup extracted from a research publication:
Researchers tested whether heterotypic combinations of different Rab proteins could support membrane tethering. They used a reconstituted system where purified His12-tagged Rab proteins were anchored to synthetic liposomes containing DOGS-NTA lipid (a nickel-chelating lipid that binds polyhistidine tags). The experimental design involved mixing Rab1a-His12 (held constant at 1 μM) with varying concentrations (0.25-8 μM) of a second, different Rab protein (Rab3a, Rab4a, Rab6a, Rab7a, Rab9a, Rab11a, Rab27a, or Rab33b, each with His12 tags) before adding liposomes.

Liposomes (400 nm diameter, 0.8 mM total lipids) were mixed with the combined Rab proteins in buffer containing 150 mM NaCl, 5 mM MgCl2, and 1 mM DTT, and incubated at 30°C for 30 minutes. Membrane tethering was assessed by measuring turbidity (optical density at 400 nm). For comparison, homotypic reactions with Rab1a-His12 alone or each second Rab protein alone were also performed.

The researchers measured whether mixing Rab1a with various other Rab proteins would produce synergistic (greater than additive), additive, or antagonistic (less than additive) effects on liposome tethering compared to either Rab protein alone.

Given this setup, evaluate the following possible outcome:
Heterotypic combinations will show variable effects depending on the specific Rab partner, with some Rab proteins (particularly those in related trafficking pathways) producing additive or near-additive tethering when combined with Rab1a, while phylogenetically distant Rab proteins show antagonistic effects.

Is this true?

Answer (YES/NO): NO